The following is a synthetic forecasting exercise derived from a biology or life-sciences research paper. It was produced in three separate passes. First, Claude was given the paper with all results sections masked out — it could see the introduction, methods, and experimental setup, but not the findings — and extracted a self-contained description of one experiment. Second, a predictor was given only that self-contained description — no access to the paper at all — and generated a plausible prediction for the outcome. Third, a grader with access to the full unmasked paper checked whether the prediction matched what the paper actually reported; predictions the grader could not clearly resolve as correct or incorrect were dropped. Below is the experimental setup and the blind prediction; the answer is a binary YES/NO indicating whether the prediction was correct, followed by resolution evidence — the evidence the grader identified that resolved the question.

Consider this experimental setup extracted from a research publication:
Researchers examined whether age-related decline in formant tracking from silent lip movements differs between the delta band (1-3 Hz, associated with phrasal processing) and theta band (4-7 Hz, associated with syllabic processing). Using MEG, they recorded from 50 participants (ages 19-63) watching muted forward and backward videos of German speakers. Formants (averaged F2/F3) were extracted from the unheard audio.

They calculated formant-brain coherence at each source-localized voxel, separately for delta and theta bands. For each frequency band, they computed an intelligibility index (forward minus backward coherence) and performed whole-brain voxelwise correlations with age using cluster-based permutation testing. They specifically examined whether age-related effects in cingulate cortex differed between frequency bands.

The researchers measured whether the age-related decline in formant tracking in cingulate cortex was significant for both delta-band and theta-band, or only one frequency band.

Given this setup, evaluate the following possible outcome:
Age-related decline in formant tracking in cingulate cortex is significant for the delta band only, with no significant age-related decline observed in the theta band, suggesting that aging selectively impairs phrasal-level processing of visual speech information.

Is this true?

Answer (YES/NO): YES